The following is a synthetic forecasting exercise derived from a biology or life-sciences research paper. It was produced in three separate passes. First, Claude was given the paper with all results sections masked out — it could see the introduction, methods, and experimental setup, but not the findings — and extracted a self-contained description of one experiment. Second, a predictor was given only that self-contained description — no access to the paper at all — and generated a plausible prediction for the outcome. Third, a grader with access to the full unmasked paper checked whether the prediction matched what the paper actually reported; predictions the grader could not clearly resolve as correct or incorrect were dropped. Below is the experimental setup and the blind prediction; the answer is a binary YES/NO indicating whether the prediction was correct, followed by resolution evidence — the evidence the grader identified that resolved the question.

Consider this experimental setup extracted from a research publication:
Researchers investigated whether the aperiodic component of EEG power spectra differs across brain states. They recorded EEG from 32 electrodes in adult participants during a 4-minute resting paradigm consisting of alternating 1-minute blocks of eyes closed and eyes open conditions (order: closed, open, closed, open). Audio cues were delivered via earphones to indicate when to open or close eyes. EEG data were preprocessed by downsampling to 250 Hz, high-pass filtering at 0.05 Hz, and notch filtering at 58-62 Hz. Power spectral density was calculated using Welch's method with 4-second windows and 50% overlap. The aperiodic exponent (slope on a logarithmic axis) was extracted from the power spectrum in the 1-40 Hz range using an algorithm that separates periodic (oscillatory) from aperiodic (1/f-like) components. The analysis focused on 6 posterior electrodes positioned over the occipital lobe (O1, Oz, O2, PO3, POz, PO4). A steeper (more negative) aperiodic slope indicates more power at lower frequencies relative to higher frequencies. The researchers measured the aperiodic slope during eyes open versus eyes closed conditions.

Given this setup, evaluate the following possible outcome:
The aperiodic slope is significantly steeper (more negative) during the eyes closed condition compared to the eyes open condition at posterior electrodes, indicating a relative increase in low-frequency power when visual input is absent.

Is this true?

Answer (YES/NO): YES